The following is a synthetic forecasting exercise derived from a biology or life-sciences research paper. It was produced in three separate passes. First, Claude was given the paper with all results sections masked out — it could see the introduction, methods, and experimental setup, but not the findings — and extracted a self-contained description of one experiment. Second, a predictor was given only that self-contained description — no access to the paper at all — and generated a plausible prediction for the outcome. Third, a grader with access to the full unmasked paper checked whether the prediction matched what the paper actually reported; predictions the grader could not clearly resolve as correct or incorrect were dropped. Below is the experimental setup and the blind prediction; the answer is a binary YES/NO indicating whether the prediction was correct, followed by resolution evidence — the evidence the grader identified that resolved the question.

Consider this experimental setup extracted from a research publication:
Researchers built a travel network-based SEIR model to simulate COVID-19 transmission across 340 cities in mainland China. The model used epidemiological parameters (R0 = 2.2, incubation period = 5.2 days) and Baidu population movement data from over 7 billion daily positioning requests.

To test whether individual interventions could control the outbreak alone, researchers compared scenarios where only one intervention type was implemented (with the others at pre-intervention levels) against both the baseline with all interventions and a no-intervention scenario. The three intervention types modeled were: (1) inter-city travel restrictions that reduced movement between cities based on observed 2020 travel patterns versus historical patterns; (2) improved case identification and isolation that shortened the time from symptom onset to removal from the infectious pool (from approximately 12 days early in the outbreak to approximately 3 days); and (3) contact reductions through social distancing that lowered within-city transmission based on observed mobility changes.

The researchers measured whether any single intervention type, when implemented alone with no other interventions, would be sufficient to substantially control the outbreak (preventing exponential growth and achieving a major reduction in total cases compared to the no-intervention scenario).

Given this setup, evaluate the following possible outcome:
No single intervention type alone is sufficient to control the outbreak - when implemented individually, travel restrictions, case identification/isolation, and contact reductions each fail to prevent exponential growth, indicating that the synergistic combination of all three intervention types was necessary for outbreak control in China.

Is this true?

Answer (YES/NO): YES